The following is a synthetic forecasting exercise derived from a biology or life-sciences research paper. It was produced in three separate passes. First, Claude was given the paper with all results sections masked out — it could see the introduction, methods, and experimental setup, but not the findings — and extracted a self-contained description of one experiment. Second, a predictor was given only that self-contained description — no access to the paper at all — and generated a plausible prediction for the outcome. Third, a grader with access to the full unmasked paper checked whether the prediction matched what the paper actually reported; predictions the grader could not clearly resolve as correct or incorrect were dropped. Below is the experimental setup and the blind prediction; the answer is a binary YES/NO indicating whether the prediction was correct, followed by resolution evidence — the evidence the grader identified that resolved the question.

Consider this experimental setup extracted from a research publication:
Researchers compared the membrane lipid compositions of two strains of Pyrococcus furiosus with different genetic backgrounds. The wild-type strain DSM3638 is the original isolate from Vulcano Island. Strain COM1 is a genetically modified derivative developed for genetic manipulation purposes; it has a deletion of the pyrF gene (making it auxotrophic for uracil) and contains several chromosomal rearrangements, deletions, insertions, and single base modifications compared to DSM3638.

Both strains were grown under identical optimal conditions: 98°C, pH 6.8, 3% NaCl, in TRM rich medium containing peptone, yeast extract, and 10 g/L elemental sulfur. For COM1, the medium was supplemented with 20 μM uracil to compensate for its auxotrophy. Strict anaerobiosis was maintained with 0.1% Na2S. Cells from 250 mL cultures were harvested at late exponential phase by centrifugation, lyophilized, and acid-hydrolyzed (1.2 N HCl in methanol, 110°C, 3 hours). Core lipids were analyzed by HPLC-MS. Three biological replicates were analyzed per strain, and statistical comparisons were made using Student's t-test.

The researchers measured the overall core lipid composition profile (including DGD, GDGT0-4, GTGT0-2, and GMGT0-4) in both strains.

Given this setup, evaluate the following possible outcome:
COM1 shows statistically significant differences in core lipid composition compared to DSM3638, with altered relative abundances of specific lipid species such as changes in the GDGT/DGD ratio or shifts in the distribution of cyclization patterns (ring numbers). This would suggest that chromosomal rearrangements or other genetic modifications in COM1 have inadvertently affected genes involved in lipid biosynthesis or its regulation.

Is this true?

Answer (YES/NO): YES